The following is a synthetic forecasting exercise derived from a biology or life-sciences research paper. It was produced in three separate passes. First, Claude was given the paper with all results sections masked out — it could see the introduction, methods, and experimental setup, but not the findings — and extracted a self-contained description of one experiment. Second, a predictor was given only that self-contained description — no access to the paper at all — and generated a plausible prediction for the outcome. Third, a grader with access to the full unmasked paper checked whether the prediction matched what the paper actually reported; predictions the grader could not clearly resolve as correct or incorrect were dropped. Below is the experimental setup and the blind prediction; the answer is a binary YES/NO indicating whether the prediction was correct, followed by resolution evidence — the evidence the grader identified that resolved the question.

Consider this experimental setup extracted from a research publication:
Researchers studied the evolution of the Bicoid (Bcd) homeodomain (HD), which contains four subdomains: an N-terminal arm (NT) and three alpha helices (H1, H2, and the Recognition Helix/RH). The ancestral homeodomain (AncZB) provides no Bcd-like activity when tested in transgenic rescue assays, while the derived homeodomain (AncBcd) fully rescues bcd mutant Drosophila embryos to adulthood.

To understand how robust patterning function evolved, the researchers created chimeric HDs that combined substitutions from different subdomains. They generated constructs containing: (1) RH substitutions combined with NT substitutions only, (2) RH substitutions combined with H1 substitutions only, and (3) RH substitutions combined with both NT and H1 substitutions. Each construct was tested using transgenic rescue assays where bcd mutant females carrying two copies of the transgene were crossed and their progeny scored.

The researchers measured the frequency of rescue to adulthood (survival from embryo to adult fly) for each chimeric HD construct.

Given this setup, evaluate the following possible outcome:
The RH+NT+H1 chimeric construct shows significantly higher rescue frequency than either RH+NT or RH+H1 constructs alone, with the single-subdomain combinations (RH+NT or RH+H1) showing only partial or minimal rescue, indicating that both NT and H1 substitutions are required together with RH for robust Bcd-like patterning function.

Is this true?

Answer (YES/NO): YES